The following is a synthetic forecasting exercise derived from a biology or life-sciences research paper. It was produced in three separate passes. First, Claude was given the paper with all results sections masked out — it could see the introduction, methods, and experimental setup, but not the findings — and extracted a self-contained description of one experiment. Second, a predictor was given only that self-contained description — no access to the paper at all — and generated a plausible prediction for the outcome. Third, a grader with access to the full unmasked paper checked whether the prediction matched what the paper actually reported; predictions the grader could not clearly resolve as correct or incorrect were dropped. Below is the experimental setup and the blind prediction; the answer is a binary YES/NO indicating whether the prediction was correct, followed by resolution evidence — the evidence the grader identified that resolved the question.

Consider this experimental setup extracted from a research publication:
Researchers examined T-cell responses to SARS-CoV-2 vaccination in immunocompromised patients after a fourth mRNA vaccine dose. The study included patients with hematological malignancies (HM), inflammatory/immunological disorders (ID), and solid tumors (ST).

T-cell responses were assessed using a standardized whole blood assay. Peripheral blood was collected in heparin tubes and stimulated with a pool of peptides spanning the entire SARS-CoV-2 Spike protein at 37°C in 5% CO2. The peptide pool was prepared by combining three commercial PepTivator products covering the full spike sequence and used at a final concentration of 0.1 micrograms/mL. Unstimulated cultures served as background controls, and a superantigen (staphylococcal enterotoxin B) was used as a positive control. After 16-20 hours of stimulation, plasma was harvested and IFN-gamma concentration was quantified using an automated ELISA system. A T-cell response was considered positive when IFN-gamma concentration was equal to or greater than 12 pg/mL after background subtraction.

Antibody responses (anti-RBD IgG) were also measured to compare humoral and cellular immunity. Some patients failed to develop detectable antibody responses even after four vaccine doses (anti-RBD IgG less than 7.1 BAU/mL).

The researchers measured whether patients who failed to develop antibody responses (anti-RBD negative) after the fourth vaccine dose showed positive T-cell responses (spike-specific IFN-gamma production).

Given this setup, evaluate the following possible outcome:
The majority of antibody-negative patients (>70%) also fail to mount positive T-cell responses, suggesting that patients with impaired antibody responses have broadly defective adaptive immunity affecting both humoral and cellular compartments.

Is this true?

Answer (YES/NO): NO